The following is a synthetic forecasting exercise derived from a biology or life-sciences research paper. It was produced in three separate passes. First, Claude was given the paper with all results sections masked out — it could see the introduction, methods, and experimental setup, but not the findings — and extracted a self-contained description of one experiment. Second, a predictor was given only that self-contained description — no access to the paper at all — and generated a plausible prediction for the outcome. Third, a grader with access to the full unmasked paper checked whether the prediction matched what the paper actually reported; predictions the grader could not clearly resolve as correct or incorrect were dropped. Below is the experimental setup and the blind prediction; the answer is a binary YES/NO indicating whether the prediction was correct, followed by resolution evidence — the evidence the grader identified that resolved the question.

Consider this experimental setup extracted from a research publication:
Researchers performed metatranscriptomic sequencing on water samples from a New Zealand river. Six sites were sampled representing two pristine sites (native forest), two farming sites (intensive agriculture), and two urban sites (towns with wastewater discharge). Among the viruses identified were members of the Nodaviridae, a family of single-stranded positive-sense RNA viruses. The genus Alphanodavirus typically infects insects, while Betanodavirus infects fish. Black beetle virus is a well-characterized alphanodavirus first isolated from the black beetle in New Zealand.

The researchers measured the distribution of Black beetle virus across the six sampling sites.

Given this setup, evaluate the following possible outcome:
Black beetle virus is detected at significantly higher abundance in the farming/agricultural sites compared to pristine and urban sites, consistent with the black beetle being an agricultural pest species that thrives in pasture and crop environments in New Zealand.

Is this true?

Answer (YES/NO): NO